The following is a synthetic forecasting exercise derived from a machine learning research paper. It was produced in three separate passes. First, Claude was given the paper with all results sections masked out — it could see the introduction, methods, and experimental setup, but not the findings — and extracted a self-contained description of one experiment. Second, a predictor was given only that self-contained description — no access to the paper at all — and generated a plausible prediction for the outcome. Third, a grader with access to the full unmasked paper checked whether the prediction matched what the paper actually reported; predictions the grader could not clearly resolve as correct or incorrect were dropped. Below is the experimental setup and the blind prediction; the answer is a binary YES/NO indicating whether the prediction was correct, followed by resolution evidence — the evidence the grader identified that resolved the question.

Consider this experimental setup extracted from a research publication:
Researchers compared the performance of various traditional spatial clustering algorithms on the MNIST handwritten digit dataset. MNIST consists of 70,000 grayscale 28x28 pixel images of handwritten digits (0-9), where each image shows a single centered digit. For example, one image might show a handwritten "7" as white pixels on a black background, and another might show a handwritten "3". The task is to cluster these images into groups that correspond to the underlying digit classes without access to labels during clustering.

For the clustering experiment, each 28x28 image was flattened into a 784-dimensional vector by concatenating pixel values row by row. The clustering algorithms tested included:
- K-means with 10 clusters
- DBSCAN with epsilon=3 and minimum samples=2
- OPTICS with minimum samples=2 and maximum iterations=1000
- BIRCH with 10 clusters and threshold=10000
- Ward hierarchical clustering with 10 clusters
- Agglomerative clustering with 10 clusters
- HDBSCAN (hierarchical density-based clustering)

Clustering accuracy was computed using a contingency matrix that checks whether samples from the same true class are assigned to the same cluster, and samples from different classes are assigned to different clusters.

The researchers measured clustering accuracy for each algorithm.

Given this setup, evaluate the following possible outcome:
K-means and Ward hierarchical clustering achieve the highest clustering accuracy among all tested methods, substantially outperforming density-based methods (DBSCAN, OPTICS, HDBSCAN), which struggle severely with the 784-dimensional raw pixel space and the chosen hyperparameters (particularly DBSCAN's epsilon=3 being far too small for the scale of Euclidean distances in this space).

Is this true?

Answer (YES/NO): NO